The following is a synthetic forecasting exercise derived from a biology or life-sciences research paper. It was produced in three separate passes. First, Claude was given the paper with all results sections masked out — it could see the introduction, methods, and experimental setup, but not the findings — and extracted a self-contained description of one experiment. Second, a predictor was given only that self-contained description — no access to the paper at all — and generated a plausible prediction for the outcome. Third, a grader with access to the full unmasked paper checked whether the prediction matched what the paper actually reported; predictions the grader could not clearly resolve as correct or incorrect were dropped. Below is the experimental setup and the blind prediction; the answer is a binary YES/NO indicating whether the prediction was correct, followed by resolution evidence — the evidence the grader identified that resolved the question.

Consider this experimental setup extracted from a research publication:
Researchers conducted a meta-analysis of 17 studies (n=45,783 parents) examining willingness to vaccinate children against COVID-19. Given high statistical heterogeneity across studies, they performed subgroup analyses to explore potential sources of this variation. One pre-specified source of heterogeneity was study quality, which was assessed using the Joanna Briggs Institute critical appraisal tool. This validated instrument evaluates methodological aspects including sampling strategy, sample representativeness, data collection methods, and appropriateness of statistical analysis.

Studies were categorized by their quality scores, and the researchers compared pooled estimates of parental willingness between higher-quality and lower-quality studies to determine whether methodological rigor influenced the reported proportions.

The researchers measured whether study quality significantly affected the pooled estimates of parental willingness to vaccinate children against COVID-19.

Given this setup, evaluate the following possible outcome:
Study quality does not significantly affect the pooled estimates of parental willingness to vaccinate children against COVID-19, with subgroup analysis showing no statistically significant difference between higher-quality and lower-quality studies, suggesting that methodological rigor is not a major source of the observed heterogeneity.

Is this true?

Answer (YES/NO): YES